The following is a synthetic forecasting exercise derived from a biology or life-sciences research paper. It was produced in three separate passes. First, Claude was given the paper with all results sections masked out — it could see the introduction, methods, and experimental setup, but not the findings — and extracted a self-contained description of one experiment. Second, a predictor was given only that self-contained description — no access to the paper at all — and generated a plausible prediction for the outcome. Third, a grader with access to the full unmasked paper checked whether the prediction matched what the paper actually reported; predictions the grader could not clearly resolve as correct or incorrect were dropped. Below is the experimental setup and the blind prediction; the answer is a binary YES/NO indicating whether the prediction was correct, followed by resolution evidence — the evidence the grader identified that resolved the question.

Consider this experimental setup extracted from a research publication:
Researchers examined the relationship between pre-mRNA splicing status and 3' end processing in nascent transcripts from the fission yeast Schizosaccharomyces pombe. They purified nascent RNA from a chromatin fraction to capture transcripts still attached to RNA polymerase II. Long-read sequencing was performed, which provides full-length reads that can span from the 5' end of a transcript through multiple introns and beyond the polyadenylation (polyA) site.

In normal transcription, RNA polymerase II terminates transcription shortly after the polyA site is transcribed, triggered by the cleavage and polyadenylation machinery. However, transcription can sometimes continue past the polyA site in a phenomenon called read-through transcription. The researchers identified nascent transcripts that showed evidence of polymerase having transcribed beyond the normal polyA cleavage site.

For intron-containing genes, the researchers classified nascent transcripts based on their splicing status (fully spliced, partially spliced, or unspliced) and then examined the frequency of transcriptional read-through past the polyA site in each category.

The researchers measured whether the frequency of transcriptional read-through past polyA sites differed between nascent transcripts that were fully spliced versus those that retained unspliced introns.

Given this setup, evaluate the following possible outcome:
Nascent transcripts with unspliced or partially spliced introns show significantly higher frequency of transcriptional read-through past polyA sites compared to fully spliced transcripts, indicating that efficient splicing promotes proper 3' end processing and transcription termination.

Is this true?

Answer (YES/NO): YES